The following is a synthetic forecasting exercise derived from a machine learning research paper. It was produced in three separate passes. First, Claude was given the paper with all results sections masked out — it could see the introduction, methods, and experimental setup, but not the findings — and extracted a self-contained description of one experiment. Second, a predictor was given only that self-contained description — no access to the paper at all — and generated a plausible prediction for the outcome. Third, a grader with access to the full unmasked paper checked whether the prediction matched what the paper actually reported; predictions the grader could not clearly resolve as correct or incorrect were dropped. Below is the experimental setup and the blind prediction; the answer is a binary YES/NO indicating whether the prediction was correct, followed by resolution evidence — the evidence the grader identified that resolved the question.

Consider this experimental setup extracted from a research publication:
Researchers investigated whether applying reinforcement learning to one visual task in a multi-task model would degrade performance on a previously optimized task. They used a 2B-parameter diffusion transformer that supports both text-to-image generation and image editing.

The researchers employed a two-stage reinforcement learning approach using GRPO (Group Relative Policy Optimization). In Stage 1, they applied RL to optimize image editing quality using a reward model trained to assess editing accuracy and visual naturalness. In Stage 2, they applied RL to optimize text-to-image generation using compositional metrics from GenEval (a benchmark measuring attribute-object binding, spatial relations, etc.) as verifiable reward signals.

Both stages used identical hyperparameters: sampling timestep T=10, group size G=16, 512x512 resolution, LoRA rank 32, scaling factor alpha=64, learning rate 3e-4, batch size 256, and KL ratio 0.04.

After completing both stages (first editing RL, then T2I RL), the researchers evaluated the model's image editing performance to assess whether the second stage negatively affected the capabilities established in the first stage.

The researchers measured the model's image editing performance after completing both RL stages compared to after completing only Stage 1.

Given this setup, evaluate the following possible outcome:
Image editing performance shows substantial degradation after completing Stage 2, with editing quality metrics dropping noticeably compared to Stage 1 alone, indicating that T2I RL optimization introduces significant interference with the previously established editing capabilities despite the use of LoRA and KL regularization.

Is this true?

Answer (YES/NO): NO